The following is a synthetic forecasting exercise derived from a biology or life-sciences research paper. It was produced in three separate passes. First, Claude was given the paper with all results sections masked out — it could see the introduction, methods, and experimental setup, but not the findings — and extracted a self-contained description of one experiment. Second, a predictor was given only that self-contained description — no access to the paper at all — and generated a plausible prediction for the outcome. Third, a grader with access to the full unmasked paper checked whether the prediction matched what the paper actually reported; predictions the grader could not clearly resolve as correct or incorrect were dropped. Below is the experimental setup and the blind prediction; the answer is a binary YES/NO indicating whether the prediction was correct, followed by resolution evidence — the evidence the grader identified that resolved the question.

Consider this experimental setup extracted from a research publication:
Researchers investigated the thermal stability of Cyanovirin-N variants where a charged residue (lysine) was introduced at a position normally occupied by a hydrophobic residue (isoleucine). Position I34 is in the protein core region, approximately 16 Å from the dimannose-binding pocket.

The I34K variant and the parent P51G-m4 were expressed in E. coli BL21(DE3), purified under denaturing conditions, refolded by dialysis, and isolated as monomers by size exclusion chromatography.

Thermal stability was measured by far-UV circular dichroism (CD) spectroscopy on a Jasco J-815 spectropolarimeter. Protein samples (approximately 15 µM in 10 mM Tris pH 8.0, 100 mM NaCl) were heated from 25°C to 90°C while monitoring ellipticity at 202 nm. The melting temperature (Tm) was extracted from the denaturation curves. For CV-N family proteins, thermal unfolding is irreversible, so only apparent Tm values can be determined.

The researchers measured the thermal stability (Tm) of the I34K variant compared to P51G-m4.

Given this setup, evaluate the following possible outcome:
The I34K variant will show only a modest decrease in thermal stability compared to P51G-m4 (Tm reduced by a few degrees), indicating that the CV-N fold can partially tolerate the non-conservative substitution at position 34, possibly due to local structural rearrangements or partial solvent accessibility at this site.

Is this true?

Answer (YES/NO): NO